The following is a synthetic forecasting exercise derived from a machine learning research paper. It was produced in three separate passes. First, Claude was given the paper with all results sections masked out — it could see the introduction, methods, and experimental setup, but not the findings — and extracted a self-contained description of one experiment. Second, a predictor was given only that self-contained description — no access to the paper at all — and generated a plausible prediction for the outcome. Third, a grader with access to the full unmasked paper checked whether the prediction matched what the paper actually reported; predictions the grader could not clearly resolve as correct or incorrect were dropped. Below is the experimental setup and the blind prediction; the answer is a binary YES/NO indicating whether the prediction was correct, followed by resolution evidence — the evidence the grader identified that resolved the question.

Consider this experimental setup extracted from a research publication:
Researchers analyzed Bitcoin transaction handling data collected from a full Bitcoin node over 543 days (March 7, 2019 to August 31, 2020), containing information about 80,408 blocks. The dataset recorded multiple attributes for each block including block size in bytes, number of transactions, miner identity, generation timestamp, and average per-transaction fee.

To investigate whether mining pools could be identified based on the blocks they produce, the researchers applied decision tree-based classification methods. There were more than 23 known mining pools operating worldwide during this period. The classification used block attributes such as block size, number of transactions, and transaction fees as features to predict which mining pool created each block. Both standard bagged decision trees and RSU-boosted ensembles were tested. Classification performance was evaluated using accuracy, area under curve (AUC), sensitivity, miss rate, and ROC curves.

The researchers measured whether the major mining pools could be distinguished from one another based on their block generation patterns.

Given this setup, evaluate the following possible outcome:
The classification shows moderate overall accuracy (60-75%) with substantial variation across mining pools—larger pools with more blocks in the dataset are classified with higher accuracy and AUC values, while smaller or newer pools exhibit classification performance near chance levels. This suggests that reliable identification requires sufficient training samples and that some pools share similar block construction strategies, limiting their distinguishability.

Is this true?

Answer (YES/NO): NO